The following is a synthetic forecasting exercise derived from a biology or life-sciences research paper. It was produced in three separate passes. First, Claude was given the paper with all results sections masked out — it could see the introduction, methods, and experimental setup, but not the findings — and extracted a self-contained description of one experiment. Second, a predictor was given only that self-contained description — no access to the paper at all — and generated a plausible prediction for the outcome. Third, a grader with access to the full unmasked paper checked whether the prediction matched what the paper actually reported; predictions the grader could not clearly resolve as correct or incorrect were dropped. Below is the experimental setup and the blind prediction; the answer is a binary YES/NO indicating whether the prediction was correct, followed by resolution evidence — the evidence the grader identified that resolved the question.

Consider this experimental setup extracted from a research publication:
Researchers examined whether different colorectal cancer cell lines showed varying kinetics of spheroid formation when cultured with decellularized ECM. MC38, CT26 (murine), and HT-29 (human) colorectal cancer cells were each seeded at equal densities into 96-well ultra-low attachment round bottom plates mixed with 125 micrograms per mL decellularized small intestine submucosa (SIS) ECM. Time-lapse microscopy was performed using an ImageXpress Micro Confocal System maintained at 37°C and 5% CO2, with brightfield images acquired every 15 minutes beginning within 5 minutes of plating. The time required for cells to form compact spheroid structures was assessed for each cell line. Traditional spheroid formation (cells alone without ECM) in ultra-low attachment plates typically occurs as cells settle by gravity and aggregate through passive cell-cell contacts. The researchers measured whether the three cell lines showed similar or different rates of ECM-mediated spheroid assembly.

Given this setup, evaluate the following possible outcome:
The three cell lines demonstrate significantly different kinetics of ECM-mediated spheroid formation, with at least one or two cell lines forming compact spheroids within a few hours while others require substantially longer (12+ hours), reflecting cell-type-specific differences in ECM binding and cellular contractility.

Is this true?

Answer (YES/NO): NO